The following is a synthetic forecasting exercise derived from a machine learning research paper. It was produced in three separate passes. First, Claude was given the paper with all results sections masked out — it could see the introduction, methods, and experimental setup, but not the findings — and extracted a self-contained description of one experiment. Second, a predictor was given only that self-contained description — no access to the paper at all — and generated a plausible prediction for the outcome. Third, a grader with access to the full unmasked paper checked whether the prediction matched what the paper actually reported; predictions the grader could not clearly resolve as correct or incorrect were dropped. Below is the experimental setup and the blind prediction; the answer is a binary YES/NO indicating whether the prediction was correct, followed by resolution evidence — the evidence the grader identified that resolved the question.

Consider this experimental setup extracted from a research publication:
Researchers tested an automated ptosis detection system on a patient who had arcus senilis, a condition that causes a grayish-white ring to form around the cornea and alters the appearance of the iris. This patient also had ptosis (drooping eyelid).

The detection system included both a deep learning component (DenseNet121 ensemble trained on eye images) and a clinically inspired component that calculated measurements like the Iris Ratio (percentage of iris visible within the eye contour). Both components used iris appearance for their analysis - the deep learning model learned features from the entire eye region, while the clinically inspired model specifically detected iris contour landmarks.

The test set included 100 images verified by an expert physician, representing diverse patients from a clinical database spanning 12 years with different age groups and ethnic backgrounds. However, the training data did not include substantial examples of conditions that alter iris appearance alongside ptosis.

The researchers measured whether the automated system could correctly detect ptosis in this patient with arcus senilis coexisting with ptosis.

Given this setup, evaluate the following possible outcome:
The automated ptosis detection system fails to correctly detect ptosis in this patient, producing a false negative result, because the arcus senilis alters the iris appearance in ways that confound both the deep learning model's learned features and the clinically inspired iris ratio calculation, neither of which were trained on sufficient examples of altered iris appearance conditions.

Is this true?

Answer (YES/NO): YES